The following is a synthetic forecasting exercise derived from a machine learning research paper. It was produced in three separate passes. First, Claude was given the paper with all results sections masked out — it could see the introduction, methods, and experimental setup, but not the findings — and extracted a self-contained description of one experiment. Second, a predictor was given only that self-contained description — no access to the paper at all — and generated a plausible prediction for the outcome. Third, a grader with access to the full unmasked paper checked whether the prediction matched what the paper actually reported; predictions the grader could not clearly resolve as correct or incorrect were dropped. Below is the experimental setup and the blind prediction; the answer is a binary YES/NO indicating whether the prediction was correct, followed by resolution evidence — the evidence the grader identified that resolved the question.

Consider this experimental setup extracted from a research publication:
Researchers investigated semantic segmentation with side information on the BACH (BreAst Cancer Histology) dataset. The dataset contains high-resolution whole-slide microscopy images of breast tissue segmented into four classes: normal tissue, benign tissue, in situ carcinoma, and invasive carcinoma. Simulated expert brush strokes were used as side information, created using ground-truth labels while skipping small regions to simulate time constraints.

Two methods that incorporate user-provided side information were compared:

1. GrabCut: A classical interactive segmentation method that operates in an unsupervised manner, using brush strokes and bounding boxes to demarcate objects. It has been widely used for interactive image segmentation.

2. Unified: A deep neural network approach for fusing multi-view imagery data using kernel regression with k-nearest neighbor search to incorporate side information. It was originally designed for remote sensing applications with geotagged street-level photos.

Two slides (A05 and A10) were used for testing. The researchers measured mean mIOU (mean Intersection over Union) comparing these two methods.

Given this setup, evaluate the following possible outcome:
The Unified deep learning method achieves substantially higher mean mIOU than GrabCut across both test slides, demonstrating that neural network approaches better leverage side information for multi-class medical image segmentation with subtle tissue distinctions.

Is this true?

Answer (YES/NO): NO